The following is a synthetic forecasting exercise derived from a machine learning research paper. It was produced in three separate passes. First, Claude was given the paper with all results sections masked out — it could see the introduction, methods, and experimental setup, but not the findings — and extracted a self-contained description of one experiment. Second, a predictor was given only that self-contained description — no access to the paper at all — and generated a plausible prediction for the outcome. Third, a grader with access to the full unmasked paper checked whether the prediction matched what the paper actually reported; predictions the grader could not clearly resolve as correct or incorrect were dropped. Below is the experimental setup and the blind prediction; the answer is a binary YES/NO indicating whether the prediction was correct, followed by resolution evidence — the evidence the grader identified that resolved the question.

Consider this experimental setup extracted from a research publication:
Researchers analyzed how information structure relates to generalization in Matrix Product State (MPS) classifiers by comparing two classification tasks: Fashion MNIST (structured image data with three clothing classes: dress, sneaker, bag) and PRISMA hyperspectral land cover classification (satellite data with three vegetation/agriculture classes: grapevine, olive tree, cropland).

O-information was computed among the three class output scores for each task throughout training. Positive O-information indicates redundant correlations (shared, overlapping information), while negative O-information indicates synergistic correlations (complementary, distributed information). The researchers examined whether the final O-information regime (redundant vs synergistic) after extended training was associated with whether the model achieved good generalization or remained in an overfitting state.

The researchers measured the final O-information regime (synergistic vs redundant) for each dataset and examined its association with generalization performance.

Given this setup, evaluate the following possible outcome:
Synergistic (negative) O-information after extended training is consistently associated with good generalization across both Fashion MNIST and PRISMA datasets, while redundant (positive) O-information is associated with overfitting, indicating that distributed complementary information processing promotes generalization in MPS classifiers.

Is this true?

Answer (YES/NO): NO